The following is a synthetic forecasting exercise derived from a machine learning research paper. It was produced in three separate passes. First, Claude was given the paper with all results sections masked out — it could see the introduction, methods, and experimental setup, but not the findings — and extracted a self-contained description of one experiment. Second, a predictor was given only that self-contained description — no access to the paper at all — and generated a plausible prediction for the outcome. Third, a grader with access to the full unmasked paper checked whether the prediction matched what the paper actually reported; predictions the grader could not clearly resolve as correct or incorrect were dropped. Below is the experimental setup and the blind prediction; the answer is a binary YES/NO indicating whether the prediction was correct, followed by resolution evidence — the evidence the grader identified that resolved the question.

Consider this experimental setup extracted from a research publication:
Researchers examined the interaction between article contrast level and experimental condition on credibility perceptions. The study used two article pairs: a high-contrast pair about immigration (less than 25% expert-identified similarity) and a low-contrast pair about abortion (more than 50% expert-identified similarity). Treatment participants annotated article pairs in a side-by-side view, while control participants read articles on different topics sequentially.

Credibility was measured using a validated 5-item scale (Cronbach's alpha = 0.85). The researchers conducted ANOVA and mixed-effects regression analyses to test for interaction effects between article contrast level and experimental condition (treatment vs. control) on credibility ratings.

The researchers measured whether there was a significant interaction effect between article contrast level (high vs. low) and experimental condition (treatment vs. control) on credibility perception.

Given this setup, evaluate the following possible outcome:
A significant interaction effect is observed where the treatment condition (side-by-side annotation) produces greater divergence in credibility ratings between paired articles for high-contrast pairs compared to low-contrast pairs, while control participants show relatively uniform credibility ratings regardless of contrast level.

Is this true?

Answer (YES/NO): NO